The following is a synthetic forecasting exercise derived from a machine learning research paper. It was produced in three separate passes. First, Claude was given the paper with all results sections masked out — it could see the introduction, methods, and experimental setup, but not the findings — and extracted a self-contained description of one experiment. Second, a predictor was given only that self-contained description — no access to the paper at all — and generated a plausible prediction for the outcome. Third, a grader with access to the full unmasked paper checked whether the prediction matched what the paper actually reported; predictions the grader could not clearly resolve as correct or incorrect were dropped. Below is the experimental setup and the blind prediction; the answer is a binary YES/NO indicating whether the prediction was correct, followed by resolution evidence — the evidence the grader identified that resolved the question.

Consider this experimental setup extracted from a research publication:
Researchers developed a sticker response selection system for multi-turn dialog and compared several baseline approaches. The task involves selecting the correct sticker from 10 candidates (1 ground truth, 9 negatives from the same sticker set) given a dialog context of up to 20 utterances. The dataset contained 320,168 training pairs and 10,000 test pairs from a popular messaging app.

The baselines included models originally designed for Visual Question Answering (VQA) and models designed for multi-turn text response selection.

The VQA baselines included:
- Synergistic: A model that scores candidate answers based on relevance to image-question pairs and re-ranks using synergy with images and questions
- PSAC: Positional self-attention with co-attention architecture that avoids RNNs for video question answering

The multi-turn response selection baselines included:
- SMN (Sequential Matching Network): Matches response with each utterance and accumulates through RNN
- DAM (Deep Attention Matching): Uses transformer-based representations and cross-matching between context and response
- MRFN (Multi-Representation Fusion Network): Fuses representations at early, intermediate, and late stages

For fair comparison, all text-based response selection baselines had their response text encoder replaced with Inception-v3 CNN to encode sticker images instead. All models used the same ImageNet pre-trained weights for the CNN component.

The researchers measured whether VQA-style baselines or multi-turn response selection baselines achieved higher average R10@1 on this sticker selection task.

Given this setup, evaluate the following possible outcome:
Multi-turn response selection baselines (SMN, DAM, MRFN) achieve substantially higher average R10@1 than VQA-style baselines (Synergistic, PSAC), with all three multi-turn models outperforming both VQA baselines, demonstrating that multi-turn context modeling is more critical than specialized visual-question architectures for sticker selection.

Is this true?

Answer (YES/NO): NO